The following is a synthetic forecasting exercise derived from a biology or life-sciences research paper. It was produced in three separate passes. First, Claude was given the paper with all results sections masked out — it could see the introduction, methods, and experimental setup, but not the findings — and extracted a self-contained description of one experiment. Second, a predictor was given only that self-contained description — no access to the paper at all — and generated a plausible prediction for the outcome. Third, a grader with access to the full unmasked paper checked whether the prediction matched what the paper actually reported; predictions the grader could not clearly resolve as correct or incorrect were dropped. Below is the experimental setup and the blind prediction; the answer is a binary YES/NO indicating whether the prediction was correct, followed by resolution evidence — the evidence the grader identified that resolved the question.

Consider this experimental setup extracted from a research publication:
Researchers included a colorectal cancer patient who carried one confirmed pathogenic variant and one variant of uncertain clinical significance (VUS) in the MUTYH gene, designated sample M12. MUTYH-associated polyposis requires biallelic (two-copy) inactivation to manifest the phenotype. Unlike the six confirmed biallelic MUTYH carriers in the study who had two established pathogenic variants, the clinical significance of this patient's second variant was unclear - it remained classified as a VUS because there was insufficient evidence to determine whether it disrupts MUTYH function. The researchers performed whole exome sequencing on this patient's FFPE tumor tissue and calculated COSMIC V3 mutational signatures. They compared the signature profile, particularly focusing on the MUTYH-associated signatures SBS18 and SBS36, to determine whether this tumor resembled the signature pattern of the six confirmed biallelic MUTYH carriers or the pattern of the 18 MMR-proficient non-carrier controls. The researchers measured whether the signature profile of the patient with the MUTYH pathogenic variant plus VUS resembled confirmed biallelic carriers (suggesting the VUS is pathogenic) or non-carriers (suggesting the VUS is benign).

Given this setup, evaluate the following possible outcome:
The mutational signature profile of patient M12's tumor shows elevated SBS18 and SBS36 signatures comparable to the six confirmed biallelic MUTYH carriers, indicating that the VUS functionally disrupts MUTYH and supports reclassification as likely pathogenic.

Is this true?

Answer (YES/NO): NO